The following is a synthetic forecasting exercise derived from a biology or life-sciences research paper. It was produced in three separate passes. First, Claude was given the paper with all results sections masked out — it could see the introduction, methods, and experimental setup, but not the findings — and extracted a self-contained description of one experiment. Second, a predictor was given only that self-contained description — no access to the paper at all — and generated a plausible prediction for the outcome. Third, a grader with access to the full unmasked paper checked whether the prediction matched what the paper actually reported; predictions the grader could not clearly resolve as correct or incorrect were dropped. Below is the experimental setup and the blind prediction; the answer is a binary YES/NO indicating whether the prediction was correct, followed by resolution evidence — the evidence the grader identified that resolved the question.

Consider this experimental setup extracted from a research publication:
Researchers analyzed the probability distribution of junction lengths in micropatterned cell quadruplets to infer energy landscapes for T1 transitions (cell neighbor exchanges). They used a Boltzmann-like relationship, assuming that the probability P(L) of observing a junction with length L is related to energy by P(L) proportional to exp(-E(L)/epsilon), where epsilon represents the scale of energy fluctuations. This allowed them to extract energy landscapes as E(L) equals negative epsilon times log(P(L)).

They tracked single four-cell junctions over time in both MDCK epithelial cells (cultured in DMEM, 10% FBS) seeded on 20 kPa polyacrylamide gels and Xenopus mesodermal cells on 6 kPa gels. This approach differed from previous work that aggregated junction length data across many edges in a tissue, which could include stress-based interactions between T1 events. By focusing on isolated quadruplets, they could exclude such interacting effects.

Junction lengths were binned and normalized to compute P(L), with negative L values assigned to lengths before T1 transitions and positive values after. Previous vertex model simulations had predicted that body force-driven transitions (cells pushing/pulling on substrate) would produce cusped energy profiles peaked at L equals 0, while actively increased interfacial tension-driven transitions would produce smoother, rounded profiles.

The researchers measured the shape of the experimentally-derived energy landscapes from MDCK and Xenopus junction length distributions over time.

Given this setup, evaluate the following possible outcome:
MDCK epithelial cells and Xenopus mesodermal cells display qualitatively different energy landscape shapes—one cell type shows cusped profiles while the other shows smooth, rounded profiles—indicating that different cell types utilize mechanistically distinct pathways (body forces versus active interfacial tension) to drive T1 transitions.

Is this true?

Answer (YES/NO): NO